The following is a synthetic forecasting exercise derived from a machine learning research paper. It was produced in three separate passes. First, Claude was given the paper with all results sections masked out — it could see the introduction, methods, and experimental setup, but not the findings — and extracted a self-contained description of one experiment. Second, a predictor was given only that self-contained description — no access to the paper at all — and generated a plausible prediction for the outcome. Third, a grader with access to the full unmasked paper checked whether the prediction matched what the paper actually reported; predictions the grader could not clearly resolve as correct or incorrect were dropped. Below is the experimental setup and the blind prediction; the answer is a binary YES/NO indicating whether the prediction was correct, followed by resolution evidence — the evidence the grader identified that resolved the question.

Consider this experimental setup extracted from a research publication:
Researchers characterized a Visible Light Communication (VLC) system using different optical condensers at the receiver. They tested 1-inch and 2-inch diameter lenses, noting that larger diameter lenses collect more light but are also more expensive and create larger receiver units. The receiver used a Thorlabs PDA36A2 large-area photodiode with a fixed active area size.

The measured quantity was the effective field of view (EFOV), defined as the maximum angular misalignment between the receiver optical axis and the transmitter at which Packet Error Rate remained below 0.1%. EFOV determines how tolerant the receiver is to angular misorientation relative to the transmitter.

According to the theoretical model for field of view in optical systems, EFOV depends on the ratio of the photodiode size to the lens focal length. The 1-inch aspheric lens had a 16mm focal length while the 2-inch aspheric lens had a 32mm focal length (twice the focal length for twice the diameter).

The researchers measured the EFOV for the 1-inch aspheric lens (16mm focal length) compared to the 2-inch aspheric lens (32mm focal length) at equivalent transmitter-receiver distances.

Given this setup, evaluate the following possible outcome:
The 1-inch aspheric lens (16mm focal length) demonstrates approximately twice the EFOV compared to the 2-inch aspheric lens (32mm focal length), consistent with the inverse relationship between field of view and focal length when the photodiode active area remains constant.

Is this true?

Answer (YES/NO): NO